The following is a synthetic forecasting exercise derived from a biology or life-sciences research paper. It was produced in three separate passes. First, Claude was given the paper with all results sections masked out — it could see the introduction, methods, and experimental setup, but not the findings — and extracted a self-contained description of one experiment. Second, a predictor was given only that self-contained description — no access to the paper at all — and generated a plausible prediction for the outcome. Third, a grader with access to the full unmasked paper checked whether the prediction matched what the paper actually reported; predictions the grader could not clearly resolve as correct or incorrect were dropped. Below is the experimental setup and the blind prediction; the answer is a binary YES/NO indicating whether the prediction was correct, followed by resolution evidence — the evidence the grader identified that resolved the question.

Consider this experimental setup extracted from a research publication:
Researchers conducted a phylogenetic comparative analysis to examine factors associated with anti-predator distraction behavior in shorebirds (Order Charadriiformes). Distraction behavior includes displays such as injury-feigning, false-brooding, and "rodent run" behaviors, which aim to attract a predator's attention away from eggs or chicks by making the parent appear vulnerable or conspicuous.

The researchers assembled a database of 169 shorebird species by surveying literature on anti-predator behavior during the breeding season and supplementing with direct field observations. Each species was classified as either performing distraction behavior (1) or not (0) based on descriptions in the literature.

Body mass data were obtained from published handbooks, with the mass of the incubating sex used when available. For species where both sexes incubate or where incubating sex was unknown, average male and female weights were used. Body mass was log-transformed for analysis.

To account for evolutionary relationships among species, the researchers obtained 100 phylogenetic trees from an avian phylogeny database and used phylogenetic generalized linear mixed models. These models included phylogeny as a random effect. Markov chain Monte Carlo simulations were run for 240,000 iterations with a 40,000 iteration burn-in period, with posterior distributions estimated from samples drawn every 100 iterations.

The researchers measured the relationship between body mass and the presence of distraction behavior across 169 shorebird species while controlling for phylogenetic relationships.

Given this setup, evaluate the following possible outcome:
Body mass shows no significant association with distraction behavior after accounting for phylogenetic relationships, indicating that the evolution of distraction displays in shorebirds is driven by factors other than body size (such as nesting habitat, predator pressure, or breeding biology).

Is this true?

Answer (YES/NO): NO